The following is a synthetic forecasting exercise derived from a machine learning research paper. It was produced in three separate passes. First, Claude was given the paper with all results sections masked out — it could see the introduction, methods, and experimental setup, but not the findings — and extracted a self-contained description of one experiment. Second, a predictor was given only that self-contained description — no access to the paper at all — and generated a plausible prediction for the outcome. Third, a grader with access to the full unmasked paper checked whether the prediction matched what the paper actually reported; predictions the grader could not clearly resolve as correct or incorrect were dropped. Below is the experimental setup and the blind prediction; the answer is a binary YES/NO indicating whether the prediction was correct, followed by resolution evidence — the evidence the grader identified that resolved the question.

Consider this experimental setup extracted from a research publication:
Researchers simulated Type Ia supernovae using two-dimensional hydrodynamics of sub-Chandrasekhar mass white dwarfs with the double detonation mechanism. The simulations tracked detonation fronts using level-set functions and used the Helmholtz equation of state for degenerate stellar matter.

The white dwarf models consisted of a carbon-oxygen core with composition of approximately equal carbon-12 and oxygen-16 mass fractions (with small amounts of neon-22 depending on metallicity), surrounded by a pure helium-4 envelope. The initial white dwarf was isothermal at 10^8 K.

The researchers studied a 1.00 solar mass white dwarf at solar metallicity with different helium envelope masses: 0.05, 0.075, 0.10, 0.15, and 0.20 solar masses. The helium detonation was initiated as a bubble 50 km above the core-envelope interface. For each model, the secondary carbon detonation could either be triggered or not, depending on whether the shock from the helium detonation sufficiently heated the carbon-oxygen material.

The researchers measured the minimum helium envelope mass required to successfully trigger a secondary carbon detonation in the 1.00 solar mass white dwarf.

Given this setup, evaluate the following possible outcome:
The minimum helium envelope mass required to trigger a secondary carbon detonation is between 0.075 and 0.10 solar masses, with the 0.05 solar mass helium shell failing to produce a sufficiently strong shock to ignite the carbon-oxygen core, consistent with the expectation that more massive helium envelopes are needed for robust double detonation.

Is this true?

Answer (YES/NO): NO